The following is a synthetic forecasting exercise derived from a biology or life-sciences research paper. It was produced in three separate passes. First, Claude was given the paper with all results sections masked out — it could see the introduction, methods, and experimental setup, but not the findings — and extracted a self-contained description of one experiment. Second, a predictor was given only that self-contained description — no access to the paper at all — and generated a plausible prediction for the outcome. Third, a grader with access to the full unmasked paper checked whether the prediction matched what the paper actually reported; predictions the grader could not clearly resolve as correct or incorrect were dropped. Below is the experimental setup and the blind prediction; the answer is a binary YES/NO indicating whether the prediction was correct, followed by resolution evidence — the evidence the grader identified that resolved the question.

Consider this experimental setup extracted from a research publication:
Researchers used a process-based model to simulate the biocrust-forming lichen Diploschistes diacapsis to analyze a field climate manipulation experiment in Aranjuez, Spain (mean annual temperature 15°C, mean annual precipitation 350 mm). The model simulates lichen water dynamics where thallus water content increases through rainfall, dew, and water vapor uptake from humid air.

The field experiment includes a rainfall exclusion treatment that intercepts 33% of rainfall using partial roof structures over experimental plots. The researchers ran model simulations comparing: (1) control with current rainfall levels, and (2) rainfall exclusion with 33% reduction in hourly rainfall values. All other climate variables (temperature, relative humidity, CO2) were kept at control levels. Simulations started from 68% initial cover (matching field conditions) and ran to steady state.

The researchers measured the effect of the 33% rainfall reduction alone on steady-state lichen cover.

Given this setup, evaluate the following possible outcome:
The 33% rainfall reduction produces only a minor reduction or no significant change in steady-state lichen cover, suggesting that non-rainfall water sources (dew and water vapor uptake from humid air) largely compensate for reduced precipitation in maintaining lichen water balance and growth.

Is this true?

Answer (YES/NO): YES